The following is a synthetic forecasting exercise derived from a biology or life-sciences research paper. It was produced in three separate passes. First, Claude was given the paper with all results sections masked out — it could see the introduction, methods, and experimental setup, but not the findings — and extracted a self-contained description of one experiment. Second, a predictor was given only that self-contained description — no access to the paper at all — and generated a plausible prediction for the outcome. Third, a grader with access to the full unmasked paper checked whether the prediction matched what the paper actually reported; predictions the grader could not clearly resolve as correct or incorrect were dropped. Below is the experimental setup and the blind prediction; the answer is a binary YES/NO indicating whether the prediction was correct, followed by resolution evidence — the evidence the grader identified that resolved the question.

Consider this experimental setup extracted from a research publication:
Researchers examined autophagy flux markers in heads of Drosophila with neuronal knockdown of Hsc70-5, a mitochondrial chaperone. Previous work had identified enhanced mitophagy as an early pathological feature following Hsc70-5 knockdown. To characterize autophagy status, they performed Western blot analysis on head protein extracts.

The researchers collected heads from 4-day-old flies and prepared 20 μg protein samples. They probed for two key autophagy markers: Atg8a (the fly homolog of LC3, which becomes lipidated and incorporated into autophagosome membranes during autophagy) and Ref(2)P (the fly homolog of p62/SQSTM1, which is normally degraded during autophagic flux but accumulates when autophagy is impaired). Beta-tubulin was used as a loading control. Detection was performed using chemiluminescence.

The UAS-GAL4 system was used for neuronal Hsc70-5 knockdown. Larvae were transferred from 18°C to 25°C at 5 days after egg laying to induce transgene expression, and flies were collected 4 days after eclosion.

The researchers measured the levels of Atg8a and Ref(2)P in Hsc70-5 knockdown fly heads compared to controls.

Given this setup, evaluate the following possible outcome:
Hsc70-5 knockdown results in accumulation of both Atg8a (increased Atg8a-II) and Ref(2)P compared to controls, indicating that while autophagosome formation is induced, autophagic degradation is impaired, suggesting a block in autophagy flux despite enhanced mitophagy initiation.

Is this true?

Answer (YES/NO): NO